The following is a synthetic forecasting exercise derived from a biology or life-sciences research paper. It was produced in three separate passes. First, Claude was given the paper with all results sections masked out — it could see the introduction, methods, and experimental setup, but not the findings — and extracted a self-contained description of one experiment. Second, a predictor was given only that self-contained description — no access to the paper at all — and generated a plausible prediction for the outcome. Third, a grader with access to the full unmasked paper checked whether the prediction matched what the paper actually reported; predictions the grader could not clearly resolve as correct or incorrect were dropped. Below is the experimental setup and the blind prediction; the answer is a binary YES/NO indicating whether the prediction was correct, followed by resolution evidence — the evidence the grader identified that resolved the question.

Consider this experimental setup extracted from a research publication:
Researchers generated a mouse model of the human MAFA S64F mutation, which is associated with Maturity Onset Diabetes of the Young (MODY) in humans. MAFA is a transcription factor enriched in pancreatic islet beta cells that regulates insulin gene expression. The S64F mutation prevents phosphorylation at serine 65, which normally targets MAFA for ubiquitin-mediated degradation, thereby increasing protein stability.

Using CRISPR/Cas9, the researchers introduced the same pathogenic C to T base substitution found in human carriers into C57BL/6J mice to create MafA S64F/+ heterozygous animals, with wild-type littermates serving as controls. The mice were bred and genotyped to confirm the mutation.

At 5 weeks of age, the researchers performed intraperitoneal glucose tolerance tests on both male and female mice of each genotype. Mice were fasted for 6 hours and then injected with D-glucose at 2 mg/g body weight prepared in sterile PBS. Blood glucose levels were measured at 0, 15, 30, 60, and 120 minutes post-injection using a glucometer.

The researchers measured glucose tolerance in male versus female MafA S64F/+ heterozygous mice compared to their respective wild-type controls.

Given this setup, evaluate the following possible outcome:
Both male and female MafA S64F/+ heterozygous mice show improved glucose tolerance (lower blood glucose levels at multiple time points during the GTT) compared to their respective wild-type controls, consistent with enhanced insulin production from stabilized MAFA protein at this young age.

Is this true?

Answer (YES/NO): NO